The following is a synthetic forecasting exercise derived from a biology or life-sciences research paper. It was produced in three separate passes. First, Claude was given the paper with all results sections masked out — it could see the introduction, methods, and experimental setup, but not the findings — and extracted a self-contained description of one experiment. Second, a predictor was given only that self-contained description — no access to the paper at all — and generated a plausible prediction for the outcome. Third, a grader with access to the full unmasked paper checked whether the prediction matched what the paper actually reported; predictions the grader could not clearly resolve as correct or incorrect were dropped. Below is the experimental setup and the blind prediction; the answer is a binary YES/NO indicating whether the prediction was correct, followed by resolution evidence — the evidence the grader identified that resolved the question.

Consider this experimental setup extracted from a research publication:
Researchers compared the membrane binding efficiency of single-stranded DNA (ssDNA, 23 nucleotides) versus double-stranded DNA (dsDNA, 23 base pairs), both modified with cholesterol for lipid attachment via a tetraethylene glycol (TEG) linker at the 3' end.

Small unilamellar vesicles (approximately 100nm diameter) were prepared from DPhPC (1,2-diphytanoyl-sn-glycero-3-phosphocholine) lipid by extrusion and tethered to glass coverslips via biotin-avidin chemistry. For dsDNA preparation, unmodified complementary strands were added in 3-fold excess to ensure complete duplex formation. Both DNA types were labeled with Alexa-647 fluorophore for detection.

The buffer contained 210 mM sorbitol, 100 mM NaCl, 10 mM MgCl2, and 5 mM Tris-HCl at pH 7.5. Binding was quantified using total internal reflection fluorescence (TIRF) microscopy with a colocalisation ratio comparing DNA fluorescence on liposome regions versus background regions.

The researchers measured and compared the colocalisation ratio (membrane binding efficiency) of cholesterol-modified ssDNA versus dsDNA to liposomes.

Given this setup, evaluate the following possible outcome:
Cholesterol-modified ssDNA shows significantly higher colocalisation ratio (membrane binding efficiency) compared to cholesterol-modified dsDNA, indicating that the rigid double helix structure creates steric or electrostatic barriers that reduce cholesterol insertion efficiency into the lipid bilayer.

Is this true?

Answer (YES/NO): NO